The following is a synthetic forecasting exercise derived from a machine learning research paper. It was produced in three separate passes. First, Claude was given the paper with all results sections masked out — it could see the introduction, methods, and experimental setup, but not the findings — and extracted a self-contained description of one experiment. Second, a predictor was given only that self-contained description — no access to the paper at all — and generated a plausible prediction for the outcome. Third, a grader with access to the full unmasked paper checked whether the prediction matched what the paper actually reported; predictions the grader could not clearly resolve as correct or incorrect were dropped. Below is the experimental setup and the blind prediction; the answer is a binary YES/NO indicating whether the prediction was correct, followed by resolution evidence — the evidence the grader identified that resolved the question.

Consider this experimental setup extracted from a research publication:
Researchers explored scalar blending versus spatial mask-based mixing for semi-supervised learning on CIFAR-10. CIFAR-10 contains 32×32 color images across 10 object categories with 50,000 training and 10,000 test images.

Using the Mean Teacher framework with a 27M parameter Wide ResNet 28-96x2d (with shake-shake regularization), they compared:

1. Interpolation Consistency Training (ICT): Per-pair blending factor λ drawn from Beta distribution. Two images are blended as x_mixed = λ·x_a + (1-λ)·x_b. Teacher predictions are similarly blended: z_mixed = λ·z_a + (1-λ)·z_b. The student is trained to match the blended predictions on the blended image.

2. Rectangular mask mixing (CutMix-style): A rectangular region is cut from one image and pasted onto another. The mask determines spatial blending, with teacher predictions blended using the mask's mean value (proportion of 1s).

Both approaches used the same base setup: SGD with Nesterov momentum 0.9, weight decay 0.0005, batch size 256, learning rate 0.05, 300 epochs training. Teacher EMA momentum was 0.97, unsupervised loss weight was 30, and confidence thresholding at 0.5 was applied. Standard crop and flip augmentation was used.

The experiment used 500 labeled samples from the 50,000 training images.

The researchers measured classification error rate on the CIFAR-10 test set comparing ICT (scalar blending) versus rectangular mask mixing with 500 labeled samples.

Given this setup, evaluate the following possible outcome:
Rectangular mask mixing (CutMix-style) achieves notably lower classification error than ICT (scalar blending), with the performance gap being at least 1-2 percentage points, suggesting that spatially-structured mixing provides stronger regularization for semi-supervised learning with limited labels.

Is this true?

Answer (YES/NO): YES